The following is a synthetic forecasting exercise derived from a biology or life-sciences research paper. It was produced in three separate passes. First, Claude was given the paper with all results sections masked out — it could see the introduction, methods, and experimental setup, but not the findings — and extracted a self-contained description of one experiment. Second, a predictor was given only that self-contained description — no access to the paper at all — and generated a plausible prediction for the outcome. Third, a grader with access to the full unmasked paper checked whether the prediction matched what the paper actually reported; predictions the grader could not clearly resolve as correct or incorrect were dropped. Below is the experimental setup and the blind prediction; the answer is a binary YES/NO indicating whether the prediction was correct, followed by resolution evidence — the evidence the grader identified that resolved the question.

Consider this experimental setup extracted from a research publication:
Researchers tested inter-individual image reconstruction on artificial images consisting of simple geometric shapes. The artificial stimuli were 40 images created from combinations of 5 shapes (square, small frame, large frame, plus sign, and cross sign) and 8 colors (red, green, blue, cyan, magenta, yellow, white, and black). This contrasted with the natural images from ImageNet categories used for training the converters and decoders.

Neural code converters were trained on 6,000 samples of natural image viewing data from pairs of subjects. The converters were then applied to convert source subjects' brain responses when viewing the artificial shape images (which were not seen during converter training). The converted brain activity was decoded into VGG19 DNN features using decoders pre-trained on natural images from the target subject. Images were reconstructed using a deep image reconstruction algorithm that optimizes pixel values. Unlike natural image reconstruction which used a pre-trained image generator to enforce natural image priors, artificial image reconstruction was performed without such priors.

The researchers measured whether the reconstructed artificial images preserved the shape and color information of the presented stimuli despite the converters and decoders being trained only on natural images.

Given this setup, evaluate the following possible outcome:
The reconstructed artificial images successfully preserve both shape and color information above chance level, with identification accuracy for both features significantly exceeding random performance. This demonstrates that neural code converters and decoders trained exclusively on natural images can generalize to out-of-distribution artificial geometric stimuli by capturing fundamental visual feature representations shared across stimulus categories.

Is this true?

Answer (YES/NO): YES